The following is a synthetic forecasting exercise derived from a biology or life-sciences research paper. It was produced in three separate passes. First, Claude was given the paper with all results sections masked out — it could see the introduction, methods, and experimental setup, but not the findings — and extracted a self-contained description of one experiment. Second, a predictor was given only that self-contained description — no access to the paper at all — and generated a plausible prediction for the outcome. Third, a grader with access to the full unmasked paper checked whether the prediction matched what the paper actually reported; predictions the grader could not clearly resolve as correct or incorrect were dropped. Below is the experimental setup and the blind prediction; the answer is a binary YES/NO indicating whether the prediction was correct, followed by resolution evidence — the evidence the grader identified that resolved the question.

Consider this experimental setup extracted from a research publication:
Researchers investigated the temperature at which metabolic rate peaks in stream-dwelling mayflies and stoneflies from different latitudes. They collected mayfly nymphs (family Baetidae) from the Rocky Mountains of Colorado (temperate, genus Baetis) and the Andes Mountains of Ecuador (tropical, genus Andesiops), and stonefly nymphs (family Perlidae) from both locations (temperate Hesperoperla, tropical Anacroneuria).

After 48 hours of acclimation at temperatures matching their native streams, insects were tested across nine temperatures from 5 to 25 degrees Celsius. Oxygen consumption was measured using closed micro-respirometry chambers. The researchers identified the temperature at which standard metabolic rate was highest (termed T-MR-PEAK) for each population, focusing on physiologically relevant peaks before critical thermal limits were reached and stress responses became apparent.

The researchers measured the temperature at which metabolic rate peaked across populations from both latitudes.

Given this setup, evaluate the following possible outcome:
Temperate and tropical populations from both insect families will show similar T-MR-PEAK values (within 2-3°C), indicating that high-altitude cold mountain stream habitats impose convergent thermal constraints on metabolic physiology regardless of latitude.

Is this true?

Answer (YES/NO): YES